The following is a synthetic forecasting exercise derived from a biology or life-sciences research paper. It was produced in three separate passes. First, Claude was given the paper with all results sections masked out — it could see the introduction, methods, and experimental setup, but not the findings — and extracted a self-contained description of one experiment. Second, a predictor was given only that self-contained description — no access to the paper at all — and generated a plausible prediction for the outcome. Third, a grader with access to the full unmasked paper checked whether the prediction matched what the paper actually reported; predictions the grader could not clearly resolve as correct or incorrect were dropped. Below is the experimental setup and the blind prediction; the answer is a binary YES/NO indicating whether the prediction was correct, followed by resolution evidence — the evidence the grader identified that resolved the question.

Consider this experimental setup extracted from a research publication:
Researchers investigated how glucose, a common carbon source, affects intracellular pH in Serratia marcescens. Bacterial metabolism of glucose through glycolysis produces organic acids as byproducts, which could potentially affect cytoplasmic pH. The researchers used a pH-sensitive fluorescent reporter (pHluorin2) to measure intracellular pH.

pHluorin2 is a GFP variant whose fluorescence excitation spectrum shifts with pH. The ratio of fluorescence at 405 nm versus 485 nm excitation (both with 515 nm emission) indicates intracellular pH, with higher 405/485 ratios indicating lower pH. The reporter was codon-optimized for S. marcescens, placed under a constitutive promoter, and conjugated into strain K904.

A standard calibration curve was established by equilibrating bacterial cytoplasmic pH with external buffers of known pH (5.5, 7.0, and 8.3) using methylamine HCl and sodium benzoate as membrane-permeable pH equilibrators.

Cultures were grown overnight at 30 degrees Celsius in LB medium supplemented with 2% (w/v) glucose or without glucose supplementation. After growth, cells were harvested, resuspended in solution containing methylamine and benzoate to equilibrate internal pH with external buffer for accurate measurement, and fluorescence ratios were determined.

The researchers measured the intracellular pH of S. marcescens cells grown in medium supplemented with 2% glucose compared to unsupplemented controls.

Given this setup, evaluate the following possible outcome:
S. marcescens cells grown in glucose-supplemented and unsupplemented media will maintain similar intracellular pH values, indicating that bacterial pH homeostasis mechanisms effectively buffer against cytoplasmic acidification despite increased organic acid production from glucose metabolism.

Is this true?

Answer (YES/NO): NO